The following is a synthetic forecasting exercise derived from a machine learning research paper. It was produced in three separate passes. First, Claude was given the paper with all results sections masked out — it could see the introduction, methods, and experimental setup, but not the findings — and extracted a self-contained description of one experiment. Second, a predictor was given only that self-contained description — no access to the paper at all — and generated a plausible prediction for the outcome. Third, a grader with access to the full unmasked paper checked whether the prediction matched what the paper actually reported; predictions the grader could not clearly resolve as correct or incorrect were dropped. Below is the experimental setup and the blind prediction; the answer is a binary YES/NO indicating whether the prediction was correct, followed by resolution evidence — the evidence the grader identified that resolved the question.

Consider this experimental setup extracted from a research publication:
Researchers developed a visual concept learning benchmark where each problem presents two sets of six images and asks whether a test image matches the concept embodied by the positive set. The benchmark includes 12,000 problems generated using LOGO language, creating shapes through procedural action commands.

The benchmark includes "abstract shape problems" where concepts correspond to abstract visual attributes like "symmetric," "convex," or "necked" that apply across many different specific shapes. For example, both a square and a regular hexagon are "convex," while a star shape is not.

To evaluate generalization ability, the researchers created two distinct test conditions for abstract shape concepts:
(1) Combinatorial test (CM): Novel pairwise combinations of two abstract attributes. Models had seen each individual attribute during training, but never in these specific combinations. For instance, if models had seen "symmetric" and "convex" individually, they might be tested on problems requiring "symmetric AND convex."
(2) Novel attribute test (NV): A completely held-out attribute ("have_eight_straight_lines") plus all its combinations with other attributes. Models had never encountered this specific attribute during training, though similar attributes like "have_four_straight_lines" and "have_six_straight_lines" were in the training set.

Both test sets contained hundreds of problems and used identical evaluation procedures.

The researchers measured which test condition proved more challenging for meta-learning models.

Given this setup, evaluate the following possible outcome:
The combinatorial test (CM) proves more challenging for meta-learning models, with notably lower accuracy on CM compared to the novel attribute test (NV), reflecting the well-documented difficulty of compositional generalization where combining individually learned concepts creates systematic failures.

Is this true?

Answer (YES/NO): NO